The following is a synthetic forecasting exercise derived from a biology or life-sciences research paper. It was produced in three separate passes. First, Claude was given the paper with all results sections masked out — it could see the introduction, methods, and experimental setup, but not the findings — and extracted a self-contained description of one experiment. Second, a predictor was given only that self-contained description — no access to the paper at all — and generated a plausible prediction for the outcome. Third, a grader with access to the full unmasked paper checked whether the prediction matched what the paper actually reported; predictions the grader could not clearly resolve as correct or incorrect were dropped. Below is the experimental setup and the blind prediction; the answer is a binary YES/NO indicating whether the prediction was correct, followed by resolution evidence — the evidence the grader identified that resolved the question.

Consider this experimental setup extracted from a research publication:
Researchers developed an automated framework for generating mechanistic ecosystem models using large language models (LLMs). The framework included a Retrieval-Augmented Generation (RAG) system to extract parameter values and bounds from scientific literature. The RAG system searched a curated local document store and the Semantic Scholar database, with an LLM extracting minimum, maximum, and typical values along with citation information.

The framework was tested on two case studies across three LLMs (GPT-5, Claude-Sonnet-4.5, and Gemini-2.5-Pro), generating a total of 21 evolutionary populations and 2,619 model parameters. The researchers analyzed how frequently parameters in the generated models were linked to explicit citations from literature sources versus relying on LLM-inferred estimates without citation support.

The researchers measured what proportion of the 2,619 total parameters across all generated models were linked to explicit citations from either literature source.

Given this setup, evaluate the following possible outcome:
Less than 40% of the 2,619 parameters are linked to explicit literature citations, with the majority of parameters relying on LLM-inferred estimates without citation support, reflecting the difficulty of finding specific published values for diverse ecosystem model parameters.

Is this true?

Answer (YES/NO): YES